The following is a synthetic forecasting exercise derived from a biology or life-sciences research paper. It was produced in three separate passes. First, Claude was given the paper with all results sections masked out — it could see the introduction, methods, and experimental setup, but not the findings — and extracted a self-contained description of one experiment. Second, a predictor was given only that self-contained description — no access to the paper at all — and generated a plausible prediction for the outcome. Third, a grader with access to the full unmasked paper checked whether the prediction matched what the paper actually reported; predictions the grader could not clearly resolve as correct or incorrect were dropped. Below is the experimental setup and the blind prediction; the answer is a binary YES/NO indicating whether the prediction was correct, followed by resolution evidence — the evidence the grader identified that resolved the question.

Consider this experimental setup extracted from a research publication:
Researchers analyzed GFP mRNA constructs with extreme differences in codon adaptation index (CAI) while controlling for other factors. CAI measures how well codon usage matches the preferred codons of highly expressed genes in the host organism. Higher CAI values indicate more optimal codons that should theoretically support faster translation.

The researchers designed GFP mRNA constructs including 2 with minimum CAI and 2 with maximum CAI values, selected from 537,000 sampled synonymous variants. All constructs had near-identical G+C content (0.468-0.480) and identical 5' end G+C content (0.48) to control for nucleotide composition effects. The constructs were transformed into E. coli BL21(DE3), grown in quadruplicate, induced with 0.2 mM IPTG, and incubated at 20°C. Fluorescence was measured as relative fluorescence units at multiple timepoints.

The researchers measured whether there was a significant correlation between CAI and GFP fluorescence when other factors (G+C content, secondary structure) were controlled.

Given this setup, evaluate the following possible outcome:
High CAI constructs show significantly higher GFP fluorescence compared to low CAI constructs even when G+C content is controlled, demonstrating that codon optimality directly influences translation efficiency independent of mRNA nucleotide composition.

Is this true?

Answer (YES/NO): YES